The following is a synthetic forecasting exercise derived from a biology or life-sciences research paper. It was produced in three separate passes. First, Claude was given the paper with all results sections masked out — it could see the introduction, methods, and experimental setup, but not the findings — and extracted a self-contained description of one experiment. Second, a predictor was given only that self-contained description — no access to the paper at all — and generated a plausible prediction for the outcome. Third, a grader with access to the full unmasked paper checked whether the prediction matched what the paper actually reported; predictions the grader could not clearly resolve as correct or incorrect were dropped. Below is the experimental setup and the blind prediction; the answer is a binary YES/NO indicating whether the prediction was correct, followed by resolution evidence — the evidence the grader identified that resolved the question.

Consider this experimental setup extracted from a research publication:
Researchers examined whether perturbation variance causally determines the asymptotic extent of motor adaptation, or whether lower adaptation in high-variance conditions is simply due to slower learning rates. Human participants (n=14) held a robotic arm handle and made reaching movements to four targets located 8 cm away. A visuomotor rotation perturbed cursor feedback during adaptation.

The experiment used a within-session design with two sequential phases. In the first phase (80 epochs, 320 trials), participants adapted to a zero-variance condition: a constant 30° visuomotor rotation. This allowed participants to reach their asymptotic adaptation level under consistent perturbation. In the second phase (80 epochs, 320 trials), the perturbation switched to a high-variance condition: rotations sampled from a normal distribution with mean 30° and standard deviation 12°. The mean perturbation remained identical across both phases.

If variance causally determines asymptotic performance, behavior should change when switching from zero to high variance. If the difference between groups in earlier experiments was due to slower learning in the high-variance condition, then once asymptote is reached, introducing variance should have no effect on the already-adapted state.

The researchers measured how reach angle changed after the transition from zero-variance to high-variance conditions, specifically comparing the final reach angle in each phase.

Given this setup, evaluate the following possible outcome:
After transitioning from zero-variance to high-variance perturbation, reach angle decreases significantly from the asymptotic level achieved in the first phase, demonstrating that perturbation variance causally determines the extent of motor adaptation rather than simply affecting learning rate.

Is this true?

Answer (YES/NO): YES